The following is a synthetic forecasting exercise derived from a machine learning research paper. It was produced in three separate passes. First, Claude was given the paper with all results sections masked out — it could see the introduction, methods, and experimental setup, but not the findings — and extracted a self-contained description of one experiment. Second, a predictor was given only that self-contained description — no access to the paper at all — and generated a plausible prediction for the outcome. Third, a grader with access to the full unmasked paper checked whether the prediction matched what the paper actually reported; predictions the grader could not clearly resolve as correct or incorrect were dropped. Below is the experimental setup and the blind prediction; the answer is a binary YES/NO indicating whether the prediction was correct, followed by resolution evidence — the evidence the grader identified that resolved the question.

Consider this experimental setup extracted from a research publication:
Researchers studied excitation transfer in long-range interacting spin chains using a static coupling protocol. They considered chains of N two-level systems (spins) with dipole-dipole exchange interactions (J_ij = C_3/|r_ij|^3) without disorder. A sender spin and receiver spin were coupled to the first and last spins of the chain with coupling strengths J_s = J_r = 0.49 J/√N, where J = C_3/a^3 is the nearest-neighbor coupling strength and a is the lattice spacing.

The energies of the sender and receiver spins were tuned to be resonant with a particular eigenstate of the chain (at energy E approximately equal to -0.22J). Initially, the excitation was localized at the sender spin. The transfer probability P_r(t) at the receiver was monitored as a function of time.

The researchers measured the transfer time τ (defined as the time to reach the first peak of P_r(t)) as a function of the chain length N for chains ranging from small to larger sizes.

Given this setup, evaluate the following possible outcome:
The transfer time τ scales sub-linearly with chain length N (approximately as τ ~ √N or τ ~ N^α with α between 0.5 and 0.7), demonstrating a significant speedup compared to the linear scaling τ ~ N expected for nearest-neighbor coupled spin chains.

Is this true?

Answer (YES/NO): NO